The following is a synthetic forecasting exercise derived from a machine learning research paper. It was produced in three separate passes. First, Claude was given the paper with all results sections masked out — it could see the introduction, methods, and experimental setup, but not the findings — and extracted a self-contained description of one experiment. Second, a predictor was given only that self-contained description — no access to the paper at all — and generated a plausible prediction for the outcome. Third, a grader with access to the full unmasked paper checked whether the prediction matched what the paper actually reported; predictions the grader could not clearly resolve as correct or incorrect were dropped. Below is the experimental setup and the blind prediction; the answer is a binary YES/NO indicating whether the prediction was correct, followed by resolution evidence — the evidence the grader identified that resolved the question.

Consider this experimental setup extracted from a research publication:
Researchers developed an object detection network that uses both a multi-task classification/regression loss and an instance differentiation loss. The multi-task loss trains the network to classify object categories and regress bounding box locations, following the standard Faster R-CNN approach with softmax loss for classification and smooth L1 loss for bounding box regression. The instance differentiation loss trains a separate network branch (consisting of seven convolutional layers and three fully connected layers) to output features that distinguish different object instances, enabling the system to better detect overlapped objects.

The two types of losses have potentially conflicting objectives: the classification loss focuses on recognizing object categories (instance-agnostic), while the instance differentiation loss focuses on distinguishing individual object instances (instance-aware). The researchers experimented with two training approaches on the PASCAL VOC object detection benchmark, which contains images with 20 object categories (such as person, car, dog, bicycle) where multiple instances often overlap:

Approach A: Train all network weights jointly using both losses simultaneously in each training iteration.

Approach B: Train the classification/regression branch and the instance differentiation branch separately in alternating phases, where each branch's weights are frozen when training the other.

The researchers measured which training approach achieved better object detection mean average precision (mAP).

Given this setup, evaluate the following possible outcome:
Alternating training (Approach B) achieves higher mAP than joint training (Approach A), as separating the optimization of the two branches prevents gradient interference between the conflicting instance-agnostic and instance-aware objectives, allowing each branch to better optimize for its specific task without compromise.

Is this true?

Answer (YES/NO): YES